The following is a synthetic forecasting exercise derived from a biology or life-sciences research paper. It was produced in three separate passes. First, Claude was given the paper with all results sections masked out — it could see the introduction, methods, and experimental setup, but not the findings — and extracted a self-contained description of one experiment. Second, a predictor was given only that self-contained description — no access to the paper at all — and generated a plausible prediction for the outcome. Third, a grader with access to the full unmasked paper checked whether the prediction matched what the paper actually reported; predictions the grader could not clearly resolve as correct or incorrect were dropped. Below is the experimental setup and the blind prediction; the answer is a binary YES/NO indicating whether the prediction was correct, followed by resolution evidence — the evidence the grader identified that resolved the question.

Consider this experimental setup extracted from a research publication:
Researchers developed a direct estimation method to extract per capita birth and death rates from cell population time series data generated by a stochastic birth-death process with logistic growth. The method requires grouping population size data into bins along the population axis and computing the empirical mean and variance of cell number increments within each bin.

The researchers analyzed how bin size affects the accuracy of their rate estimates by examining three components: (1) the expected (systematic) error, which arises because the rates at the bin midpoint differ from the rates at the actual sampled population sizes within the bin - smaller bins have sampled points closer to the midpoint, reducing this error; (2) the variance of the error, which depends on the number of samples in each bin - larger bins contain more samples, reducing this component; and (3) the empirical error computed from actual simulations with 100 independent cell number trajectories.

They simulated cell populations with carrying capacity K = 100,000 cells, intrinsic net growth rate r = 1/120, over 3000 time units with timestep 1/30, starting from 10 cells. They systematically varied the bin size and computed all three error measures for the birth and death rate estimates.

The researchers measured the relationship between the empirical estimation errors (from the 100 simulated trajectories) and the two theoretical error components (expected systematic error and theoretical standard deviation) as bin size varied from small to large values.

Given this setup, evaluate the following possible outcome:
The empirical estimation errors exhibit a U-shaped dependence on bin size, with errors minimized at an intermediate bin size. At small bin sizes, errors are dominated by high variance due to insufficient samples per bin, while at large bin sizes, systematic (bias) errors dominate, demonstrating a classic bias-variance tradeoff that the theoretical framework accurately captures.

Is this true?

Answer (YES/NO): YES